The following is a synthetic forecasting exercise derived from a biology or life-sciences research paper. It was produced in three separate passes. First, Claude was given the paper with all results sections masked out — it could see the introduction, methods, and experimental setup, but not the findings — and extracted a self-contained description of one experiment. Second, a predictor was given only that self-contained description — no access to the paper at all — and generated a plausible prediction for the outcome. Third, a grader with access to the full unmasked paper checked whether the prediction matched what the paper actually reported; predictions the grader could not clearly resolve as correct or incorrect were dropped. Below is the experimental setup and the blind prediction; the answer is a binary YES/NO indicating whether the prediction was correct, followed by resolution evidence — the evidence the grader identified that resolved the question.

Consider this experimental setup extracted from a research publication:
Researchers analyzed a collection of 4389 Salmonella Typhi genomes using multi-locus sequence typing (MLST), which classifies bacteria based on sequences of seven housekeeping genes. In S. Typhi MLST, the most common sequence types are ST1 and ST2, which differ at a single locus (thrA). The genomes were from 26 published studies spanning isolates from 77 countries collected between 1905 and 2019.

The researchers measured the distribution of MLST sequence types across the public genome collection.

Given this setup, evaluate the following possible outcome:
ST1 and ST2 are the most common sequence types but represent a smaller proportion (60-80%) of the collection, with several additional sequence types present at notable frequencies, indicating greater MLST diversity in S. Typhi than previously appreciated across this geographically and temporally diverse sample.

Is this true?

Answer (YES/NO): NO